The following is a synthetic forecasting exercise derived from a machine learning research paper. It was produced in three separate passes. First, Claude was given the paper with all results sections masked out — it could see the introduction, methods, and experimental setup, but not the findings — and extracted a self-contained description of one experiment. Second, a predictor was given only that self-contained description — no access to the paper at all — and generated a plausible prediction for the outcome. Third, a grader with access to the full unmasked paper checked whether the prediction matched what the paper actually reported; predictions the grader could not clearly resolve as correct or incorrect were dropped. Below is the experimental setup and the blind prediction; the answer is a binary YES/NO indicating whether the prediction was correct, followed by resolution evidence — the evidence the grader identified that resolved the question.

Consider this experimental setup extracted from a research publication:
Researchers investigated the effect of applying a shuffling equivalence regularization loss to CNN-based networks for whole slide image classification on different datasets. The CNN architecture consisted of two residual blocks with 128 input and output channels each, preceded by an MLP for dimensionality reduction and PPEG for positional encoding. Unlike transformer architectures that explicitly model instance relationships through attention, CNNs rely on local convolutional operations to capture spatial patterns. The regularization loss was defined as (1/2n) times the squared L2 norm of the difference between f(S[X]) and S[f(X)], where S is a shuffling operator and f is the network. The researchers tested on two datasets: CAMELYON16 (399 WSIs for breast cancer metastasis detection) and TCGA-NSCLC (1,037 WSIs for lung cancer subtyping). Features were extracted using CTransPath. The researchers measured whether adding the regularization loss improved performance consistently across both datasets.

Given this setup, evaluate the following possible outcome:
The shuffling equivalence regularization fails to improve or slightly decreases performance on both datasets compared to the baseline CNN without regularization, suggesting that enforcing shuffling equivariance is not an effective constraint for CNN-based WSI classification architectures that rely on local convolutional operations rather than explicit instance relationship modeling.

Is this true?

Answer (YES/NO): NO